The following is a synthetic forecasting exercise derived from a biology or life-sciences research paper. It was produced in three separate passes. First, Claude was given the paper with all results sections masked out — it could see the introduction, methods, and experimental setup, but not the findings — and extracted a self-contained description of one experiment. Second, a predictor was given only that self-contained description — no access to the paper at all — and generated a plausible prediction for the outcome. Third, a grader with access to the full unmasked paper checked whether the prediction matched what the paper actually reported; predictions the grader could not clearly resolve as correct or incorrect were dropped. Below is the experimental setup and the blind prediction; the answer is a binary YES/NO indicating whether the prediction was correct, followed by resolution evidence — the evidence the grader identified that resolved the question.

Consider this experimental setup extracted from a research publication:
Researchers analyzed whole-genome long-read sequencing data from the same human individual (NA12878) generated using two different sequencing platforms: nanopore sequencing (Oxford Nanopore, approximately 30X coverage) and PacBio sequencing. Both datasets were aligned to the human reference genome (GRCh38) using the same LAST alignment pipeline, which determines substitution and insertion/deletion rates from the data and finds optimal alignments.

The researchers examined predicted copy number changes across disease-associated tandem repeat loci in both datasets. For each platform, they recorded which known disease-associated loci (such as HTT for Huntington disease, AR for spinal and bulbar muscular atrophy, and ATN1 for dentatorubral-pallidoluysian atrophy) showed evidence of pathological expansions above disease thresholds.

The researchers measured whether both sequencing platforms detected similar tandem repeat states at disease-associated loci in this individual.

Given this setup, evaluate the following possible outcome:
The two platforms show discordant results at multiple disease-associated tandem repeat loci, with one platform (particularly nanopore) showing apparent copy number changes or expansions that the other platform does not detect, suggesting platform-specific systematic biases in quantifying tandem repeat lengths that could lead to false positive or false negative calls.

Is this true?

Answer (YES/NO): NO